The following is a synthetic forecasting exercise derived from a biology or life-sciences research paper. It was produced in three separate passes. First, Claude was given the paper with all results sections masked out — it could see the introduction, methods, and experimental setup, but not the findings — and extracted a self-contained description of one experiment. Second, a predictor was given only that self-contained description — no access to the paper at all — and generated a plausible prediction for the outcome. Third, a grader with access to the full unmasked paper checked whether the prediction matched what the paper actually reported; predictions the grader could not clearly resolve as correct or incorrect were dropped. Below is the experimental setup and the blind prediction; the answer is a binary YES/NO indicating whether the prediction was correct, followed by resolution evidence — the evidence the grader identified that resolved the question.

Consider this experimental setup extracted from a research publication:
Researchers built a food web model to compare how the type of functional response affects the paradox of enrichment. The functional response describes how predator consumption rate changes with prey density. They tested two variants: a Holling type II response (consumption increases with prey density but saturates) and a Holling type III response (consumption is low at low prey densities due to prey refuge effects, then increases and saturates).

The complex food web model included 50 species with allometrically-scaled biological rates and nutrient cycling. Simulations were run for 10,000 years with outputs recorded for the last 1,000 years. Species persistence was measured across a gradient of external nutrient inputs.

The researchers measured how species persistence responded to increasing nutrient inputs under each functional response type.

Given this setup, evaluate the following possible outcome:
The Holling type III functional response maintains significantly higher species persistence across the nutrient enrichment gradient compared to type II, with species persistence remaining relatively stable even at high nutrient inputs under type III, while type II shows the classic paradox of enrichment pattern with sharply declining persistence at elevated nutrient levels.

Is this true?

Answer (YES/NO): YES